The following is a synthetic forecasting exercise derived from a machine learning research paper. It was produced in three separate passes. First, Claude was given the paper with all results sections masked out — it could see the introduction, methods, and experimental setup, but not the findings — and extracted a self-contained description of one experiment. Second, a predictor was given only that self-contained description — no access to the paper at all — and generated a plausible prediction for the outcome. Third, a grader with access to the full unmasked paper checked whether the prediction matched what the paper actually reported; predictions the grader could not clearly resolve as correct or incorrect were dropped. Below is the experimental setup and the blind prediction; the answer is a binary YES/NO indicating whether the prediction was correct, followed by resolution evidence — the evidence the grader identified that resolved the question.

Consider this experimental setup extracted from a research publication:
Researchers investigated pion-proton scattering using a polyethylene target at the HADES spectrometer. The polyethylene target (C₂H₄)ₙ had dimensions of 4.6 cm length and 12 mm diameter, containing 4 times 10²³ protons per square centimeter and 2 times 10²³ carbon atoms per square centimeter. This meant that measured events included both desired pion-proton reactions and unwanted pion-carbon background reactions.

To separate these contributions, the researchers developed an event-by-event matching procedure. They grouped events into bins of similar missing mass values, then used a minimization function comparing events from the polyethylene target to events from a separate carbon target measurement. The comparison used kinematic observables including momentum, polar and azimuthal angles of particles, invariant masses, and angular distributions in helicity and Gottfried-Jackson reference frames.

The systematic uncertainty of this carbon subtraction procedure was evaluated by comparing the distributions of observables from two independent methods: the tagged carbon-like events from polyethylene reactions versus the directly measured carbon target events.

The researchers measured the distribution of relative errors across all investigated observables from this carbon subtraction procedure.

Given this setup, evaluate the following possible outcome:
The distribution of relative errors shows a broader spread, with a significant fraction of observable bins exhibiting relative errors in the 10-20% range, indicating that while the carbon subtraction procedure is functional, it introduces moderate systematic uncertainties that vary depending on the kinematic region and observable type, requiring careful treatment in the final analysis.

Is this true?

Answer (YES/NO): NO